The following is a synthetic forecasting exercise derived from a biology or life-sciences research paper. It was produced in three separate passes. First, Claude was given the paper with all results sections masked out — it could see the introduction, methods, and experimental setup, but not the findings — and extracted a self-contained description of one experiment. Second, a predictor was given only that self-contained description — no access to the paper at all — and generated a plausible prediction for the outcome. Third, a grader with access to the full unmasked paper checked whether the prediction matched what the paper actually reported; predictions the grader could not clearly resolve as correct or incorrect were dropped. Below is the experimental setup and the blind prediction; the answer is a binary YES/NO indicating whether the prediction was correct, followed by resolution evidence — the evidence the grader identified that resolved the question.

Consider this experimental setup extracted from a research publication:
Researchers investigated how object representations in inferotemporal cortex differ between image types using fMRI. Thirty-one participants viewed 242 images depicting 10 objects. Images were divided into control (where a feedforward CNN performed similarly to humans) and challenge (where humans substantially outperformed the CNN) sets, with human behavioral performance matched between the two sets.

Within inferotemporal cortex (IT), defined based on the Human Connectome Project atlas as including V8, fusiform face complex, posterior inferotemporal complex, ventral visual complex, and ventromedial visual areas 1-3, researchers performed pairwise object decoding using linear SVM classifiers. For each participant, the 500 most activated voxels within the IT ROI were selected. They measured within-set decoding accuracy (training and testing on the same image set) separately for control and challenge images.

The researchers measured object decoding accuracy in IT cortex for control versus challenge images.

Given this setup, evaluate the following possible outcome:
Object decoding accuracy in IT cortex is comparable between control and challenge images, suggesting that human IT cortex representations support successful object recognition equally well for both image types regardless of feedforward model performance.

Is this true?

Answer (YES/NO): YES